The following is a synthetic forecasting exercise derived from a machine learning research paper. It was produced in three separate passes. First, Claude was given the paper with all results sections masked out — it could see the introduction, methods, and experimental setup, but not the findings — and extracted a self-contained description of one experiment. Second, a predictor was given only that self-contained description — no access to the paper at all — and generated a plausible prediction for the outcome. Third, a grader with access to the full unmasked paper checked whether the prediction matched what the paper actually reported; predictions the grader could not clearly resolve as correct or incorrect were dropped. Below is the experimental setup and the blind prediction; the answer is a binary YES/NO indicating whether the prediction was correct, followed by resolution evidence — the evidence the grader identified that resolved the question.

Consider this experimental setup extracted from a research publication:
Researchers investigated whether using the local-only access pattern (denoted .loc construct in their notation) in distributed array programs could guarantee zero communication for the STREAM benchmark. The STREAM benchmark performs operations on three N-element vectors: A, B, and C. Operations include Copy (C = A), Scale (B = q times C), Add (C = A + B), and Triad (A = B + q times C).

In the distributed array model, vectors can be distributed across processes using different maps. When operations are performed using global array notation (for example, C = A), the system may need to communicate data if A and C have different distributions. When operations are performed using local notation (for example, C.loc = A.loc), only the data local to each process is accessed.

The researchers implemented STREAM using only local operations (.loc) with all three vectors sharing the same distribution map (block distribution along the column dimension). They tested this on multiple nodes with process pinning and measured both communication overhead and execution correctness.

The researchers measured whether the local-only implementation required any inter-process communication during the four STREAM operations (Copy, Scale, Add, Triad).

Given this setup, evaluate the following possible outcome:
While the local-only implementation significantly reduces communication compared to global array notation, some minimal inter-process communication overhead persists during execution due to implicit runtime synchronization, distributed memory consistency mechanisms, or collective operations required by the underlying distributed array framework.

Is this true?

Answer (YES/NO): NO